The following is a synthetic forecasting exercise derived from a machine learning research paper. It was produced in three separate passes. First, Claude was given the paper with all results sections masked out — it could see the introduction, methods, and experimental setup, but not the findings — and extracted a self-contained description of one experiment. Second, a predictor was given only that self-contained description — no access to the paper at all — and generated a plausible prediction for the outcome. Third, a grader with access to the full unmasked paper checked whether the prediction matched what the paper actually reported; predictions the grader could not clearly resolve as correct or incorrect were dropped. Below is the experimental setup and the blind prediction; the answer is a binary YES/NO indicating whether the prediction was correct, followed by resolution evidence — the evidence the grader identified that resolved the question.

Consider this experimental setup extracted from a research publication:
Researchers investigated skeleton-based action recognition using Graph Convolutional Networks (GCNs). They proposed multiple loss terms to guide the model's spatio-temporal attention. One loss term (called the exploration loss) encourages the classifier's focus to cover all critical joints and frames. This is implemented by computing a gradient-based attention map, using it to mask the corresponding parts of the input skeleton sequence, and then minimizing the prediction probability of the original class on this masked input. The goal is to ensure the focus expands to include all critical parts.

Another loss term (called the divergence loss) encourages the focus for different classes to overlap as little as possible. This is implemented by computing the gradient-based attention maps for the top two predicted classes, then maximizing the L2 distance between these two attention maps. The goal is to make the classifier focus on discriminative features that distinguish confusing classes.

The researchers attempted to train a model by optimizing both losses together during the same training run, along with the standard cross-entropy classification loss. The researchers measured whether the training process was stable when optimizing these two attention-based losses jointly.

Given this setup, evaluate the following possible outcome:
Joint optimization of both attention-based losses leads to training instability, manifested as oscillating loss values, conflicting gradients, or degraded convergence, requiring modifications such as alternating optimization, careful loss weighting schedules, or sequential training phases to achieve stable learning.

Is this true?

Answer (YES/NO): YES